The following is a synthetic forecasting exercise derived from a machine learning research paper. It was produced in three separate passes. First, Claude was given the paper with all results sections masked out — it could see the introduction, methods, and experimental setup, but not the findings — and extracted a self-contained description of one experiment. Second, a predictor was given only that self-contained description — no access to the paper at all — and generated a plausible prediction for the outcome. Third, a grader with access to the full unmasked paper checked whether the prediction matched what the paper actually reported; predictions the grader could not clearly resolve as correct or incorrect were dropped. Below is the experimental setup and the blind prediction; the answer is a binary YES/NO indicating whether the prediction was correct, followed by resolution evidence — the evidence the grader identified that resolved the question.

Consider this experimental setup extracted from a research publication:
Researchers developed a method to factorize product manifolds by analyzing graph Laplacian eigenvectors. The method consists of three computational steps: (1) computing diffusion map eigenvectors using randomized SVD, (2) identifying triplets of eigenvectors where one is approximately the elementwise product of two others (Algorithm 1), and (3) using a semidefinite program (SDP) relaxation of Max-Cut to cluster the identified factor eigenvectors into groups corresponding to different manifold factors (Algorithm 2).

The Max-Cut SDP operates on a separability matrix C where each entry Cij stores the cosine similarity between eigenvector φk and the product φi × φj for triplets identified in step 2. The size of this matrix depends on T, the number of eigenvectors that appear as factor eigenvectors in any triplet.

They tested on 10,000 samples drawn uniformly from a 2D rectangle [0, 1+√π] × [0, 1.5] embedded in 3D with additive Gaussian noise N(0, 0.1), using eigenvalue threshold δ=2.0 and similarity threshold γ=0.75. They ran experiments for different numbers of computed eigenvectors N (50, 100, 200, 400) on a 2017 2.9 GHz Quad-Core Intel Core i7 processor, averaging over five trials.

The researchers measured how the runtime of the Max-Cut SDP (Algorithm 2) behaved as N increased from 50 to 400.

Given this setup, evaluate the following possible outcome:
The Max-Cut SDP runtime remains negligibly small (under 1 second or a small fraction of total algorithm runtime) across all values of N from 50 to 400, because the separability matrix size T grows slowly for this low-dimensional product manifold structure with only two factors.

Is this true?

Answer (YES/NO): YES